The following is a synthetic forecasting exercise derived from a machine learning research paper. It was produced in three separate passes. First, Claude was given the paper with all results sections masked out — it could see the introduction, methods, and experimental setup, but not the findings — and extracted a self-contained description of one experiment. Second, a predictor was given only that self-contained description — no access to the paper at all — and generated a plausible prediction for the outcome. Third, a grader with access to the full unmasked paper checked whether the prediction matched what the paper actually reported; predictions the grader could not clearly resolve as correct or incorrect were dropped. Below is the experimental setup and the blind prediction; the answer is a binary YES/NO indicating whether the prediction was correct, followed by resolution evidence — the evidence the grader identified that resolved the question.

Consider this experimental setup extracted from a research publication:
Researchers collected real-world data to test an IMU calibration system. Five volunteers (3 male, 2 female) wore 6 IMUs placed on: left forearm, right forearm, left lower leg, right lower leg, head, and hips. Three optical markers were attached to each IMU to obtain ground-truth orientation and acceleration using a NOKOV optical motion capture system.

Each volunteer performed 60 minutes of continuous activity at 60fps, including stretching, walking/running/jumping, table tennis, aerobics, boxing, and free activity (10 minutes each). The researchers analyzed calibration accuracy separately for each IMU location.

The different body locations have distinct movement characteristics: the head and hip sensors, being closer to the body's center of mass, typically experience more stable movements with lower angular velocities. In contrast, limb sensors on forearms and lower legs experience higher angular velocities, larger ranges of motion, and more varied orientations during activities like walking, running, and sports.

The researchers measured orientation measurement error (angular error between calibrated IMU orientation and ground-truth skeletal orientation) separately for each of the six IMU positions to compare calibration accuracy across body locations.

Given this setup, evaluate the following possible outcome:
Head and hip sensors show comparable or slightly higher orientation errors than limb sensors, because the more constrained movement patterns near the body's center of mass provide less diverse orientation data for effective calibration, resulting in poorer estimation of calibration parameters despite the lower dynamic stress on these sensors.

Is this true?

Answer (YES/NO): NO